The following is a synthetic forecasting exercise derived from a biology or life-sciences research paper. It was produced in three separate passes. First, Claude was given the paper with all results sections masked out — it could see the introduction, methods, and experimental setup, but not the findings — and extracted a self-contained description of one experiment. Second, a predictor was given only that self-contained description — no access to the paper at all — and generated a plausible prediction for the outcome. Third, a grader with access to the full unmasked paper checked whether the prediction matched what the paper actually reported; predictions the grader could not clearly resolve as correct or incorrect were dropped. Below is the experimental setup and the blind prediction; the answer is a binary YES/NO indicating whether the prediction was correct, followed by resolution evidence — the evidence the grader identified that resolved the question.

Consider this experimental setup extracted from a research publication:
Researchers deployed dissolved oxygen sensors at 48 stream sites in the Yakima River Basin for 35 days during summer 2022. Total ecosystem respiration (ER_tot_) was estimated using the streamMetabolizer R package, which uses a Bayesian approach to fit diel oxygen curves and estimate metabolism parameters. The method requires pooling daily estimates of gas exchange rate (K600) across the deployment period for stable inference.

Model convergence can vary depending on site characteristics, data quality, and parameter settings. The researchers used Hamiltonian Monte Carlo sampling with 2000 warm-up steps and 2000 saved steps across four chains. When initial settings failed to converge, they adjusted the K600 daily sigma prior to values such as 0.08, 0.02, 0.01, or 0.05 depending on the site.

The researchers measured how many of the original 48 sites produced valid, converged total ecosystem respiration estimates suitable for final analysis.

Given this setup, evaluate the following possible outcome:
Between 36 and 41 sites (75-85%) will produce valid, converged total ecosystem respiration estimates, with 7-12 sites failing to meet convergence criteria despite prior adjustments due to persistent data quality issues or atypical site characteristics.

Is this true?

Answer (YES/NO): NO